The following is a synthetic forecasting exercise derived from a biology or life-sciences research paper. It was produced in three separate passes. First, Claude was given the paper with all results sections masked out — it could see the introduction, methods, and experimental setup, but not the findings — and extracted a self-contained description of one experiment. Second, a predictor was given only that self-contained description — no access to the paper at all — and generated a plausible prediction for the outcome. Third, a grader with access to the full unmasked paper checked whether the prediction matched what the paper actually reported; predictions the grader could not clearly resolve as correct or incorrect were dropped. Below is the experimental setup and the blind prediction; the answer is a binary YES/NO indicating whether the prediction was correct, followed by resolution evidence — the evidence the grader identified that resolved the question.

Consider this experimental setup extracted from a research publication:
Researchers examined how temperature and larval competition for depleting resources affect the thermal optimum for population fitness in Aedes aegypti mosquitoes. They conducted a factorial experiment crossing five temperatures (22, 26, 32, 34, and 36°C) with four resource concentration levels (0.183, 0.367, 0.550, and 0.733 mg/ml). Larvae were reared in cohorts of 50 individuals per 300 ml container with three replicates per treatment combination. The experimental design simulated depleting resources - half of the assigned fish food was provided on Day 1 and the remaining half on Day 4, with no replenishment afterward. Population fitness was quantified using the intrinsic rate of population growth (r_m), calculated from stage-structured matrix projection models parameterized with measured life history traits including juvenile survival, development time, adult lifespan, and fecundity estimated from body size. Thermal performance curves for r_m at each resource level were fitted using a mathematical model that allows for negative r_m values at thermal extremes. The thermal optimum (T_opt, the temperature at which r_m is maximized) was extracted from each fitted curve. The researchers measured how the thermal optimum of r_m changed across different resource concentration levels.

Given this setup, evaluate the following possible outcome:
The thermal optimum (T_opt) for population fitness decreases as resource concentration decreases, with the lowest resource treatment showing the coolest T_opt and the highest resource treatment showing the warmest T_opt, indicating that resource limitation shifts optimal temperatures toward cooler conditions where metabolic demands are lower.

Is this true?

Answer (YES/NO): NO